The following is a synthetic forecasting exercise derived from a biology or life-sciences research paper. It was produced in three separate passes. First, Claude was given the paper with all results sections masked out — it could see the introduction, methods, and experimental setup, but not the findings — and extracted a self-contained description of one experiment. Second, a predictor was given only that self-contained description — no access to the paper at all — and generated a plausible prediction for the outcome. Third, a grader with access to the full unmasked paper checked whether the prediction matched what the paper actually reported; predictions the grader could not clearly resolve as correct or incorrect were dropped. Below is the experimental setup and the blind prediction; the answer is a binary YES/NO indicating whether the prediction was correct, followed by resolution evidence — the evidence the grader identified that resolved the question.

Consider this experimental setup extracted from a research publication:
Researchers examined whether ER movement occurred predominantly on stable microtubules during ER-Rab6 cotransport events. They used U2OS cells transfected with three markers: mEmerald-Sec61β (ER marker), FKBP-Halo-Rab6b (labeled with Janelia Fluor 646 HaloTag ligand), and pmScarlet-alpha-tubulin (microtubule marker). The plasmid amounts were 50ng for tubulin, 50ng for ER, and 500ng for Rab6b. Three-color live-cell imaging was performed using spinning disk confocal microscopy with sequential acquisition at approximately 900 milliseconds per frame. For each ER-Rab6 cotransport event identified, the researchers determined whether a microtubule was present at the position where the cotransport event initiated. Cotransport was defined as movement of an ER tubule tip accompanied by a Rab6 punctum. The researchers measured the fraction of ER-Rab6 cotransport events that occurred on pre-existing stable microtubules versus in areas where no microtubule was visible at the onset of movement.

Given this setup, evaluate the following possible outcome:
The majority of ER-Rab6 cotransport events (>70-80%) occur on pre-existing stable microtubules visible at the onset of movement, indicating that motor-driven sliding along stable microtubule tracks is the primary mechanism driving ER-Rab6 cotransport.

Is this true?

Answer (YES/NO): YES